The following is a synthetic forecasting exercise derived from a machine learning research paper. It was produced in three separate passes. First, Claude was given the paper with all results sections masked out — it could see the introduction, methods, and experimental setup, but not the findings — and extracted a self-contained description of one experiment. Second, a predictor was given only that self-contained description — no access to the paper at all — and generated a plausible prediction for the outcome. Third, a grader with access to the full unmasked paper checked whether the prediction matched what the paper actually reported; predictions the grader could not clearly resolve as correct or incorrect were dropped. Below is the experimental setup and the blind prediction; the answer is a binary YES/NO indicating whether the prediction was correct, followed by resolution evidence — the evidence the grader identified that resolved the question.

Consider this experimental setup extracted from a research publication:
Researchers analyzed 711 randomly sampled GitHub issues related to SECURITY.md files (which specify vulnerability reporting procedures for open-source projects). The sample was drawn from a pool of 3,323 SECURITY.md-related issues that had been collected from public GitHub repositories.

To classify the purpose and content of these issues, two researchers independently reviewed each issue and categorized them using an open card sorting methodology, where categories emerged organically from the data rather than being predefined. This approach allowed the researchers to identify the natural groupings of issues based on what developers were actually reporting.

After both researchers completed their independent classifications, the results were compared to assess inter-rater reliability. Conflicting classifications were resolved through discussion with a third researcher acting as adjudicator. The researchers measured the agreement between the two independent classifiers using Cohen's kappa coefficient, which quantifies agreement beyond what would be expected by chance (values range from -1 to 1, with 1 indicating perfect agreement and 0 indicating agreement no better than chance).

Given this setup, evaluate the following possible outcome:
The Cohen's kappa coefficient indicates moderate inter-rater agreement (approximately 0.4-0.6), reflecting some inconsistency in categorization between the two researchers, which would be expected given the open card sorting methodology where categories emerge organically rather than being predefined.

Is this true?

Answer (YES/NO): NO